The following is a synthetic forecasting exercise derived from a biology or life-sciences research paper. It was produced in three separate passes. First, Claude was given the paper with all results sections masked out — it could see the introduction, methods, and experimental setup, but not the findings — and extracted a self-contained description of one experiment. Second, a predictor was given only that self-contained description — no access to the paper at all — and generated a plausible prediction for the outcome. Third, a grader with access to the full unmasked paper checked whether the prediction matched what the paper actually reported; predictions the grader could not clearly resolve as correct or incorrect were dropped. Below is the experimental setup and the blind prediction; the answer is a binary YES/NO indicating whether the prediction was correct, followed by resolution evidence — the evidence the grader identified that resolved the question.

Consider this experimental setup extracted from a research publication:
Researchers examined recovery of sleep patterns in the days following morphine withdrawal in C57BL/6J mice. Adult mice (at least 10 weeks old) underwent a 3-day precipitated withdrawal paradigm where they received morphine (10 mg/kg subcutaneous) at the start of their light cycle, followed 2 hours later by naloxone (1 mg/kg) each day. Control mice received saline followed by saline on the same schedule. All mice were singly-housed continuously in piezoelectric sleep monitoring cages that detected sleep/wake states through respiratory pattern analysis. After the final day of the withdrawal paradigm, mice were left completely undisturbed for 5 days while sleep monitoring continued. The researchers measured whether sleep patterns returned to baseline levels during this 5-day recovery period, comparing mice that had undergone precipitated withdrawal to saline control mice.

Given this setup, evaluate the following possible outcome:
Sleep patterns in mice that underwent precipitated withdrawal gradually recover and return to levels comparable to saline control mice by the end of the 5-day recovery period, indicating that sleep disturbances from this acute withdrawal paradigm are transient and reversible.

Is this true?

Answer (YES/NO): YES